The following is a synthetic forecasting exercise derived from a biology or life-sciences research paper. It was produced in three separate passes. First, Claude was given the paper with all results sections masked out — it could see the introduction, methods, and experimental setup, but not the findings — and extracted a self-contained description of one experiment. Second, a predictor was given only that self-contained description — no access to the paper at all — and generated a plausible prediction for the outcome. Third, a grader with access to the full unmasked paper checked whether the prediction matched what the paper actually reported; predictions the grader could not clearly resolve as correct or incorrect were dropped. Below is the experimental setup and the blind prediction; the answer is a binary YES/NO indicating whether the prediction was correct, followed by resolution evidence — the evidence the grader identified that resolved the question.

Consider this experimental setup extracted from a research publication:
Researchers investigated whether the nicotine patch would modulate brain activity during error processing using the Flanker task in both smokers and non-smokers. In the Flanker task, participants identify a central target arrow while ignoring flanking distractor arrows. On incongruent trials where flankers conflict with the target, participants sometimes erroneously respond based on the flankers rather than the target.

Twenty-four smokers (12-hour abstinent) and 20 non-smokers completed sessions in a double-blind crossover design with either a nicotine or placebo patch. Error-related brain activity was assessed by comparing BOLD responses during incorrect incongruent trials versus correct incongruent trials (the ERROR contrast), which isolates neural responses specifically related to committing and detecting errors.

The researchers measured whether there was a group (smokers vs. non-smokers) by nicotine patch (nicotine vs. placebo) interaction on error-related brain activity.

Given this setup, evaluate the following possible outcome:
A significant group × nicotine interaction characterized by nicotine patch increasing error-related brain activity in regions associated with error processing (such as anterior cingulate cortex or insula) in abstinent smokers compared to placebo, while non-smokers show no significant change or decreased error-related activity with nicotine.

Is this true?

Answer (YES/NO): NO